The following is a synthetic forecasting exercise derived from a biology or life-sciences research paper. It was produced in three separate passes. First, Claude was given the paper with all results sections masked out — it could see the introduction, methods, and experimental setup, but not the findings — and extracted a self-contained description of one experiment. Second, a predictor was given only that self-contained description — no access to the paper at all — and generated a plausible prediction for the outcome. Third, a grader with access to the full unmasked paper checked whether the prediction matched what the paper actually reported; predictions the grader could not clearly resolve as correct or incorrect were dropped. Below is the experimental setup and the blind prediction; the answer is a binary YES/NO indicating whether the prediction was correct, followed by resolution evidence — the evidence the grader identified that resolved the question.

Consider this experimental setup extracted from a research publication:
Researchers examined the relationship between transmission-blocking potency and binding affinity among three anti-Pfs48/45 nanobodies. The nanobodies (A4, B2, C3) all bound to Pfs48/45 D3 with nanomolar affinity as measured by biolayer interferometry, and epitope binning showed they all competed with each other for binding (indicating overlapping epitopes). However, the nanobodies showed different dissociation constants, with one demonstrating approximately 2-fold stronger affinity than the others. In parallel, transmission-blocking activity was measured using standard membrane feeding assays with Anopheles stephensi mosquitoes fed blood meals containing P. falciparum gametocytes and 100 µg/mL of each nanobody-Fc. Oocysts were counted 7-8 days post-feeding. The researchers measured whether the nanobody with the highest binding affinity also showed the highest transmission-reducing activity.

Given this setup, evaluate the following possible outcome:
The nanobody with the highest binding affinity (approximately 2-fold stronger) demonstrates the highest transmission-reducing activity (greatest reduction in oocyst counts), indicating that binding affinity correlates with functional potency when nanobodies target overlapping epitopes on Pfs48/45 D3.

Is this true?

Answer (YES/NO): YES